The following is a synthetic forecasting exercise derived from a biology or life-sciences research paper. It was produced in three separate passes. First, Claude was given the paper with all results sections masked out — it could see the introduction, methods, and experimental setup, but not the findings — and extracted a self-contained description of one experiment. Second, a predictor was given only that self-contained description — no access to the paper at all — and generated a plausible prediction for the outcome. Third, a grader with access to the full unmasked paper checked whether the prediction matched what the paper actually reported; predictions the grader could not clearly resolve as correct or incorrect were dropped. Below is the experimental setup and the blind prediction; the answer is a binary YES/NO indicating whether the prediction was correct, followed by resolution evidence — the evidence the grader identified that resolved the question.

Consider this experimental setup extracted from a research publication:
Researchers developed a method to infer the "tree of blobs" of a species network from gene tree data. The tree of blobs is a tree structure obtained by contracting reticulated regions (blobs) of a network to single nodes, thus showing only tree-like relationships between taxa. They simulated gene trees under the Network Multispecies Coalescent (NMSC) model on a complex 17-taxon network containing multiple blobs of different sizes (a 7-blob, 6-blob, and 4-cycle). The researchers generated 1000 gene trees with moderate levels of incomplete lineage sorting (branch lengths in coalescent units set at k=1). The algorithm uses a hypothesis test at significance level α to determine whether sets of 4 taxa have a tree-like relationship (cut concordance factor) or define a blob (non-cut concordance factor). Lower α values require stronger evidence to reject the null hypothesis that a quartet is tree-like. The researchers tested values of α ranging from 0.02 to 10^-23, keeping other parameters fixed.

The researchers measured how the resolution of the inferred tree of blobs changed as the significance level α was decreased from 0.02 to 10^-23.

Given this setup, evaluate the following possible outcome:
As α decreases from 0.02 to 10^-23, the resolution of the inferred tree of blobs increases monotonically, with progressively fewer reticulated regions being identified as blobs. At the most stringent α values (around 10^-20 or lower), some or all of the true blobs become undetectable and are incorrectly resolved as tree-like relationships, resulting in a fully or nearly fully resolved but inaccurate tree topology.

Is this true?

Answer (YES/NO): YES